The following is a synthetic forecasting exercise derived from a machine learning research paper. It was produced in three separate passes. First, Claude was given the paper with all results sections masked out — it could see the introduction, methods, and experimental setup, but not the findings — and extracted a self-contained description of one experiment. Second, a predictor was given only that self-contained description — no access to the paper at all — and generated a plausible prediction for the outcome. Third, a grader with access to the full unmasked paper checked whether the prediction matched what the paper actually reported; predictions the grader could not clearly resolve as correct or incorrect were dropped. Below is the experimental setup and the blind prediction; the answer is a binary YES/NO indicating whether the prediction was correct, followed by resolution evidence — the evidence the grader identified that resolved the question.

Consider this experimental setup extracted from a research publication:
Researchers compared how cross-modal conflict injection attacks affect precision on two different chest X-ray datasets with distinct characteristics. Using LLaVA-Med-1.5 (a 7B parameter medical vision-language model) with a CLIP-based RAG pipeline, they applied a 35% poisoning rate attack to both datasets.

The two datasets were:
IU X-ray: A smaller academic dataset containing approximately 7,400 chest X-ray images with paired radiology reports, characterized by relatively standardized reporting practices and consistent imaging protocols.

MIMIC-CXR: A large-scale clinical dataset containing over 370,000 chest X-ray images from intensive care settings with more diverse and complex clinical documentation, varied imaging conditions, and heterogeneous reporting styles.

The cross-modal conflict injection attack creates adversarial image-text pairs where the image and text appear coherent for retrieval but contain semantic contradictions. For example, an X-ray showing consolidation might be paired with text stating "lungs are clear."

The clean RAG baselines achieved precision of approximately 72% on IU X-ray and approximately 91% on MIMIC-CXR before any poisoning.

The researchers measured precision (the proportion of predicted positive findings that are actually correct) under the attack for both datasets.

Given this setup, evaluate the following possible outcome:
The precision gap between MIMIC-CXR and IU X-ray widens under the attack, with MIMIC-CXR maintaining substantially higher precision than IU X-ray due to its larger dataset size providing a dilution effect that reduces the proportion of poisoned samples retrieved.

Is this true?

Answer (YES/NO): YES